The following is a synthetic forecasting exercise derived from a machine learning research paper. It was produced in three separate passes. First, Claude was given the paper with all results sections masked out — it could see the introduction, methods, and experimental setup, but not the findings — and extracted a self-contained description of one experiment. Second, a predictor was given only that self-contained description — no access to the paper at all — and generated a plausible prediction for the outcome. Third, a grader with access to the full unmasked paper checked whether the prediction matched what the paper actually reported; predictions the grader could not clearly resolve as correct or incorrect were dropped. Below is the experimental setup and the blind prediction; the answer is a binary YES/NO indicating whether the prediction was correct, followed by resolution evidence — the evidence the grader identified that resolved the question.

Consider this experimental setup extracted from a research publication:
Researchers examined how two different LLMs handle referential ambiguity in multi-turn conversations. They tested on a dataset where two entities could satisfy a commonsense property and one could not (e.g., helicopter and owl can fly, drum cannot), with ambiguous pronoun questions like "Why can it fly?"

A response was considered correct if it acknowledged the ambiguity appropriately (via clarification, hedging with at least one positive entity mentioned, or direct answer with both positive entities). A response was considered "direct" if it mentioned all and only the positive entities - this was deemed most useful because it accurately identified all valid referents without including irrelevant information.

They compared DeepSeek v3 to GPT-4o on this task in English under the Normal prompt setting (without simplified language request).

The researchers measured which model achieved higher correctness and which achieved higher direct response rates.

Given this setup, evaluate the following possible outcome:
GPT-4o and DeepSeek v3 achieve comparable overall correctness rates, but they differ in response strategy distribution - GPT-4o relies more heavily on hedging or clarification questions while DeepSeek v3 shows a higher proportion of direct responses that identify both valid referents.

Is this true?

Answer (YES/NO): NO